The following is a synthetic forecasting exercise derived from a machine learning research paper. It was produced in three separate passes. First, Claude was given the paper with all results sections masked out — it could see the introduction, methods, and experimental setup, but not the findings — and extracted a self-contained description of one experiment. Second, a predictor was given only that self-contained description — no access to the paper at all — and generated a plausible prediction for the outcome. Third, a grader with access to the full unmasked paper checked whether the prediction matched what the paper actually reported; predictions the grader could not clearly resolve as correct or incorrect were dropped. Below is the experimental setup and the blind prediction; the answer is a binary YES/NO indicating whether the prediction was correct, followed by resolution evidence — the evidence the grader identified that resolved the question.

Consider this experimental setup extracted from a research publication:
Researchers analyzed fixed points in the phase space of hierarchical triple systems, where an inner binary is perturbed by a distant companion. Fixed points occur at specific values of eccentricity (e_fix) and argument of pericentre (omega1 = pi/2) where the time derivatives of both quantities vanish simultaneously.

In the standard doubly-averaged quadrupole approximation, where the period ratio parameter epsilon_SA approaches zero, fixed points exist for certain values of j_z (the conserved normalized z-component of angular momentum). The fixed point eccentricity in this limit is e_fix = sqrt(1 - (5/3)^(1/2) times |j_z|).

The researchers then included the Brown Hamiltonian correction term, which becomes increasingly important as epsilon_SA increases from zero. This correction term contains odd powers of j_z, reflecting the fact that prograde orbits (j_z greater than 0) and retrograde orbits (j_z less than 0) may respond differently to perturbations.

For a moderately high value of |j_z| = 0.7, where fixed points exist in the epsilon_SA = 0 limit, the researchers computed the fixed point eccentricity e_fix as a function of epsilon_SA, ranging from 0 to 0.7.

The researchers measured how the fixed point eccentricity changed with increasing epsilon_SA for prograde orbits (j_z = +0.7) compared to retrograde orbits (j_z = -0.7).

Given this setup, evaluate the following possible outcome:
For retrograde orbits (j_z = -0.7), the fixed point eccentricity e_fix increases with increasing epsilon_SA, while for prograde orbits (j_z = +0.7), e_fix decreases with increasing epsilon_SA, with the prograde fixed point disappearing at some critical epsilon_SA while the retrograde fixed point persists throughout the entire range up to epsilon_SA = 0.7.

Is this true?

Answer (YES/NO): YES